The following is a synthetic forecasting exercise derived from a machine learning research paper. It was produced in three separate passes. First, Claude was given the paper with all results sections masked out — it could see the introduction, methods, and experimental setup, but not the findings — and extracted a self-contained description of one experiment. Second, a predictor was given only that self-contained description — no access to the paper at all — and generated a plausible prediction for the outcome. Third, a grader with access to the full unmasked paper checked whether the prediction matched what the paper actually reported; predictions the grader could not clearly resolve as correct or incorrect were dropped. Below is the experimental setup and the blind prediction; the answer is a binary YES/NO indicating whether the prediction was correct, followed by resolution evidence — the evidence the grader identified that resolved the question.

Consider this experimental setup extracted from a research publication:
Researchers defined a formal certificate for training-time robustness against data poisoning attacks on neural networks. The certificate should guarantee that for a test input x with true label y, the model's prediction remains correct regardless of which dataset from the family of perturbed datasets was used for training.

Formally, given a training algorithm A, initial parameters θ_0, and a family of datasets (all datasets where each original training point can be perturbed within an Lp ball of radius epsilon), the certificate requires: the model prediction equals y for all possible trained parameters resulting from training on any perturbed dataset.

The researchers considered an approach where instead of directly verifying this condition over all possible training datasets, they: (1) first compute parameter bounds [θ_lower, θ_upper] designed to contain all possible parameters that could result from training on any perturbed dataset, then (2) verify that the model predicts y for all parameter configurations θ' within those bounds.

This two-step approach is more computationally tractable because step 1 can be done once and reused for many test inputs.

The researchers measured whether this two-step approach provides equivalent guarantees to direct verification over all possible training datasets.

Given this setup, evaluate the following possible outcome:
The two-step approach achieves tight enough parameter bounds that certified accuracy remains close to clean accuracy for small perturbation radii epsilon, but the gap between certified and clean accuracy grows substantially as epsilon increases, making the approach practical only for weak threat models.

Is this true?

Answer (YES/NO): NO